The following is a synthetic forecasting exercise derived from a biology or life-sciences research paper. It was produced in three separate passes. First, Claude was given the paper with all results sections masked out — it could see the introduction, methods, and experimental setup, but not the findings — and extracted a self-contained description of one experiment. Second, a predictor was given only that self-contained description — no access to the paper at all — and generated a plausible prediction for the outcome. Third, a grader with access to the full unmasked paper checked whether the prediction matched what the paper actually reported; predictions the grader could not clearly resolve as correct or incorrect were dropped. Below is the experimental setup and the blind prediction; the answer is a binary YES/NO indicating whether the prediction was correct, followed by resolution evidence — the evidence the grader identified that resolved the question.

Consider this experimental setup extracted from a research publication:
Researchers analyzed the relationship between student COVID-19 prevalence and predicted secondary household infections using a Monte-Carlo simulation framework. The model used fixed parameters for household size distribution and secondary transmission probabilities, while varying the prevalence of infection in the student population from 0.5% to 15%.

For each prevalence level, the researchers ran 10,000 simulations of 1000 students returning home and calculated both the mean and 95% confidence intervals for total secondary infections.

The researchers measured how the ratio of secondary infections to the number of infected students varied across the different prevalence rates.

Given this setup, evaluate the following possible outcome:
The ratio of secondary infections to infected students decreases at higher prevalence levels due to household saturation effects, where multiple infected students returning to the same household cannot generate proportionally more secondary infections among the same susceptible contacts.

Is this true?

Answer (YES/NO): NO